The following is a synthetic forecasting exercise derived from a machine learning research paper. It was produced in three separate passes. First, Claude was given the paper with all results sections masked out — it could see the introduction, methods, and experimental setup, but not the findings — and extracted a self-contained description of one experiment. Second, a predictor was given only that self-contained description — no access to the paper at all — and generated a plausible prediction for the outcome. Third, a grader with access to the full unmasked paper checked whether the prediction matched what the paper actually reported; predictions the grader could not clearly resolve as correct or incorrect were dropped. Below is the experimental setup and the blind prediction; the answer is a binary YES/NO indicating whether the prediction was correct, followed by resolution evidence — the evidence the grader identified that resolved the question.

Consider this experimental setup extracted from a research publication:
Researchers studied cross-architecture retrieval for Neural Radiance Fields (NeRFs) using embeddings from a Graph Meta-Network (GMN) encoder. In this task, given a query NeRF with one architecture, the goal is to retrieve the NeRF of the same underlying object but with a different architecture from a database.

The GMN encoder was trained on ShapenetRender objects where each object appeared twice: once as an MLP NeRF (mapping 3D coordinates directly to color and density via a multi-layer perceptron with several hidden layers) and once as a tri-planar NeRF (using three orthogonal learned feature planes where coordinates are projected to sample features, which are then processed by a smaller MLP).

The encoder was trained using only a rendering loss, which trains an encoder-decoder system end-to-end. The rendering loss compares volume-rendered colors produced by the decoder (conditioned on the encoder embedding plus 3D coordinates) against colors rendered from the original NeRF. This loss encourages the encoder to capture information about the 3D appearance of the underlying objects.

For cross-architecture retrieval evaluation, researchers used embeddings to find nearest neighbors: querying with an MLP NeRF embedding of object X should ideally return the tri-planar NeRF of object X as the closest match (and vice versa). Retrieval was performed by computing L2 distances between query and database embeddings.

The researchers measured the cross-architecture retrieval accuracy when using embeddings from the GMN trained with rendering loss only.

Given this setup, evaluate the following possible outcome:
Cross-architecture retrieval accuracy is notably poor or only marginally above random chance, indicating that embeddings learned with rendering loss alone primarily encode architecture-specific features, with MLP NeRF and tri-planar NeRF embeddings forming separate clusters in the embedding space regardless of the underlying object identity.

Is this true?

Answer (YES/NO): YES